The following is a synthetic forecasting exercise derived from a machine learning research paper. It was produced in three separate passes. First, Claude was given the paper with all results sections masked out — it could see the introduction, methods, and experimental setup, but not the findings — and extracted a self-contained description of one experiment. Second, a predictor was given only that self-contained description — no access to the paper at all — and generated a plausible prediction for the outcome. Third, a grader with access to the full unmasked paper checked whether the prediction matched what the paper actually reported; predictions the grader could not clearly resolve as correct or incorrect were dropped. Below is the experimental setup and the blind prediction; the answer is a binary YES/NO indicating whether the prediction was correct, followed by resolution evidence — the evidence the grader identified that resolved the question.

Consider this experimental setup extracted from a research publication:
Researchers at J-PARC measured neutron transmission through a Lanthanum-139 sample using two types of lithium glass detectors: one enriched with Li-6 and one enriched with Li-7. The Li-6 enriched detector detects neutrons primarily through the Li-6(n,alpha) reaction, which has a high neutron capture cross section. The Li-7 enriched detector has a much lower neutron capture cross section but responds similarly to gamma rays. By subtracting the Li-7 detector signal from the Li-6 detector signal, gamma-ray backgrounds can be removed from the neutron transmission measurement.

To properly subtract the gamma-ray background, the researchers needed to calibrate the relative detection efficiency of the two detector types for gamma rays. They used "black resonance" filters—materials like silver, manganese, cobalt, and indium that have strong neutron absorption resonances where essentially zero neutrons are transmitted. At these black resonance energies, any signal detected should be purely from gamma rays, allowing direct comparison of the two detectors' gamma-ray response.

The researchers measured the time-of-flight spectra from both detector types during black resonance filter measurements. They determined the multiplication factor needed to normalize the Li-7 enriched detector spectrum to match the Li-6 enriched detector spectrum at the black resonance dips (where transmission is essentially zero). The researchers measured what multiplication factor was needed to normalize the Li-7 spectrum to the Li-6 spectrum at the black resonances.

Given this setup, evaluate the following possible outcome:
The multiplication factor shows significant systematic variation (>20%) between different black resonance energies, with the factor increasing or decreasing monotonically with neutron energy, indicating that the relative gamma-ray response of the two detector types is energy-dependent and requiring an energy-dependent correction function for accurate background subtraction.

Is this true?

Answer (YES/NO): NO